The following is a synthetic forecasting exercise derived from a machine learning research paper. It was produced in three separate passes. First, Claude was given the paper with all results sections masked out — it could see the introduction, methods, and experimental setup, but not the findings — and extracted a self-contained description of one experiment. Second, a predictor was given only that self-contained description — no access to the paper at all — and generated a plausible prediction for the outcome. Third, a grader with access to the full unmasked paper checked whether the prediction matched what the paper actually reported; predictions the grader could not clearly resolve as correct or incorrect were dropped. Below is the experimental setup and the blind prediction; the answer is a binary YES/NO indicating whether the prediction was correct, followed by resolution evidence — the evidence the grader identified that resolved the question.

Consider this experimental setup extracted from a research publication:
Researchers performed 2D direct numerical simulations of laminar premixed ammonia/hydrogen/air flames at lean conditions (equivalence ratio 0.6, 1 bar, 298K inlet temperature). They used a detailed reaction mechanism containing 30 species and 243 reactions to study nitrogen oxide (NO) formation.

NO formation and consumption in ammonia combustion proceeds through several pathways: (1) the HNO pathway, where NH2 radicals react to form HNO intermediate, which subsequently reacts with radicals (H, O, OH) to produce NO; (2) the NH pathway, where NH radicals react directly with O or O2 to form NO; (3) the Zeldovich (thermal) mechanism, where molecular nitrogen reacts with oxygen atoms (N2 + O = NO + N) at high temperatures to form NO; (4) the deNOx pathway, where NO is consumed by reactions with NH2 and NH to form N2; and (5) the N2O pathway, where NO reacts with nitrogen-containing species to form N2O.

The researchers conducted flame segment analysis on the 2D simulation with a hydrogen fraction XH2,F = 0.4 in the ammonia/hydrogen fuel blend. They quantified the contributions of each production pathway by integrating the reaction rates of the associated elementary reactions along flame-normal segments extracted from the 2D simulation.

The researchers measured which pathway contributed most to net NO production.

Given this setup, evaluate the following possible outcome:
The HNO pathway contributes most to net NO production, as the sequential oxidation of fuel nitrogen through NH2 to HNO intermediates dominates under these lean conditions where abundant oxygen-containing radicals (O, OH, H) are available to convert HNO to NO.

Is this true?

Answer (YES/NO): YES